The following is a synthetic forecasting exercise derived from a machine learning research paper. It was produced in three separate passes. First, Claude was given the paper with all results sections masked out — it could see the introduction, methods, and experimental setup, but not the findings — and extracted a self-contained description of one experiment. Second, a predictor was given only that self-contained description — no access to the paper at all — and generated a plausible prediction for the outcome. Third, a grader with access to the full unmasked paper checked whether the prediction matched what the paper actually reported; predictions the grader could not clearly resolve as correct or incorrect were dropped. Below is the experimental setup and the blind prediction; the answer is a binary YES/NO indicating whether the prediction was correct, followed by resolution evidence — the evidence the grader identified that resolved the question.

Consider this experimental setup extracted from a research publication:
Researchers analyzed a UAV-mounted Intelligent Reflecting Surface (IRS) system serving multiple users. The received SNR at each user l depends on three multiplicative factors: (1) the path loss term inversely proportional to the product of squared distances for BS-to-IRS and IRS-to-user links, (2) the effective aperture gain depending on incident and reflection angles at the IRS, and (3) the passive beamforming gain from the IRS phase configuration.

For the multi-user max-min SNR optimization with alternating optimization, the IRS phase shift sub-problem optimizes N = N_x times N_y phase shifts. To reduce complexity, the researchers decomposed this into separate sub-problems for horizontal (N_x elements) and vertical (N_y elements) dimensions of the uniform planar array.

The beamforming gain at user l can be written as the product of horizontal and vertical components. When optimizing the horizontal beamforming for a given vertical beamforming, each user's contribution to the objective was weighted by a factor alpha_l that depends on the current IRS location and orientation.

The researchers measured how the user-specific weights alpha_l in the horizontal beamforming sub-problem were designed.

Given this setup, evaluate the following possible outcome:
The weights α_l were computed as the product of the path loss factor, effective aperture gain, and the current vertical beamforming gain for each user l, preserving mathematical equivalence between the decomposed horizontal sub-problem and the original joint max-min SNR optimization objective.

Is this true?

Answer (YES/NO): NO